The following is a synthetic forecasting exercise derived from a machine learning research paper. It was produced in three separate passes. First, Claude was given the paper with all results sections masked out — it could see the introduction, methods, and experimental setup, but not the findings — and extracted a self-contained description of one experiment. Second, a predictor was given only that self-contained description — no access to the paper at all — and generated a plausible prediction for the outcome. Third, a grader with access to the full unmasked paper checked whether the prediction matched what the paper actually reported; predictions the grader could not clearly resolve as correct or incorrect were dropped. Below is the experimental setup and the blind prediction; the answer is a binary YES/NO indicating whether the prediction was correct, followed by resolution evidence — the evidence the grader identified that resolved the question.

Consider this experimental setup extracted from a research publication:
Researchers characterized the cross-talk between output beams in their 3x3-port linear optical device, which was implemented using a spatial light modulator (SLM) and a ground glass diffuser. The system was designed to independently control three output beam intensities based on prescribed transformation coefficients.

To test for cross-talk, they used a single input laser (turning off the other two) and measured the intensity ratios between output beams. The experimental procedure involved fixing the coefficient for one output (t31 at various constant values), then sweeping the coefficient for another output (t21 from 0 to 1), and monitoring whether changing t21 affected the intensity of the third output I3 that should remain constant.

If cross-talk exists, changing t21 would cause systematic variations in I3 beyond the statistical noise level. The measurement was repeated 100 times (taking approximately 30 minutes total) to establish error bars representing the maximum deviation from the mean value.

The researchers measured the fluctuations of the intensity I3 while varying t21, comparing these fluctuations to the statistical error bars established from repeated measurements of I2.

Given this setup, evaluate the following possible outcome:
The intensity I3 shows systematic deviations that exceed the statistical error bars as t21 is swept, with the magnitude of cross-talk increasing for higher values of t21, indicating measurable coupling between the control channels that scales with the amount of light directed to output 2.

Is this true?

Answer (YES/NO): NO